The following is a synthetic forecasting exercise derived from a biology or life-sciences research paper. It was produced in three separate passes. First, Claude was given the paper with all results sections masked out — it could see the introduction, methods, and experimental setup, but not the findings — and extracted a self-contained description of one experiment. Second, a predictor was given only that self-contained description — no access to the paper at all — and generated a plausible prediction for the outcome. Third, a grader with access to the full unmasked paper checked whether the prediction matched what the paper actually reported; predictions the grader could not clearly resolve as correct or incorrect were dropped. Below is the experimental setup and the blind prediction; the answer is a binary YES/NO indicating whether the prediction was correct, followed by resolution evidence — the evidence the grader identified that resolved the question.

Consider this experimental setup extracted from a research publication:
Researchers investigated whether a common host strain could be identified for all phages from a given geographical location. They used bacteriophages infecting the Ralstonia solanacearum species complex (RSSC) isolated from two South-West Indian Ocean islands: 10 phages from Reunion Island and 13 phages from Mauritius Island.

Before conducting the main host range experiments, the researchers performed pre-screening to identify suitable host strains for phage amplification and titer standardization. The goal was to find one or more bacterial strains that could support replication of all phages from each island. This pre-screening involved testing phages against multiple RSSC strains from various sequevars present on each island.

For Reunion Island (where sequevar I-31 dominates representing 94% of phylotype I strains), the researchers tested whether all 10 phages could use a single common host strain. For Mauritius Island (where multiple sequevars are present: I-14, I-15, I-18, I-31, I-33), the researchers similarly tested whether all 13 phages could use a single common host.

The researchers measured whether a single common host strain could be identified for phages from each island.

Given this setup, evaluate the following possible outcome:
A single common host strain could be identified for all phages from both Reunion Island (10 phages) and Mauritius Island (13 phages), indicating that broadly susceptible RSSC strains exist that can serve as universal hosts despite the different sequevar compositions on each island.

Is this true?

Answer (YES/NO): NO